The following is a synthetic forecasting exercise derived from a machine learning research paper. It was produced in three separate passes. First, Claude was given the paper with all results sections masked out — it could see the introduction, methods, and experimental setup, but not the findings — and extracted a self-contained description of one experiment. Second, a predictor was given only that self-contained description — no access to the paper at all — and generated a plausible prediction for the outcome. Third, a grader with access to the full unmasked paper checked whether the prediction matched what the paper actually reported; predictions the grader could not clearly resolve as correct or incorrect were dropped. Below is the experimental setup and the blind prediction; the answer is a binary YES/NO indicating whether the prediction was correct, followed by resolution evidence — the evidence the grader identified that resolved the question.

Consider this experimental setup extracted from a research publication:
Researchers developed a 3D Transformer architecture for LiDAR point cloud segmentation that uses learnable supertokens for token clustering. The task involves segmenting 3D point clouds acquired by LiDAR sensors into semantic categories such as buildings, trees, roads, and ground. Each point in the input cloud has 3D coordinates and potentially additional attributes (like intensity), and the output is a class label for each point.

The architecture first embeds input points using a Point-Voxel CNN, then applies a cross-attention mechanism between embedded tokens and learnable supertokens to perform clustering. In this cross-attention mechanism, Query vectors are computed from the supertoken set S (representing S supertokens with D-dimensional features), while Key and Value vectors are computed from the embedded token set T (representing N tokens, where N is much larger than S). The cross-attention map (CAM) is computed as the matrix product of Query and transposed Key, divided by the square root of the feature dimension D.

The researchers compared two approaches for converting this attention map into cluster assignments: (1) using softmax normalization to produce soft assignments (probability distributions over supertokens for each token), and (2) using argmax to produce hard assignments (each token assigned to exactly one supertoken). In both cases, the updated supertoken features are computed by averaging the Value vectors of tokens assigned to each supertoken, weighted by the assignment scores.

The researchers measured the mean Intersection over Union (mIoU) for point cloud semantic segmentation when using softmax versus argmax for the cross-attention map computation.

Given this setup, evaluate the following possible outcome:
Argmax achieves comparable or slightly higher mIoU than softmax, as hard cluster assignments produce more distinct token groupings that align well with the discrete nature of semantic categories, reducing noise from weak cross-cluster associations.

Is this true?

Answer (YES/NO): YES